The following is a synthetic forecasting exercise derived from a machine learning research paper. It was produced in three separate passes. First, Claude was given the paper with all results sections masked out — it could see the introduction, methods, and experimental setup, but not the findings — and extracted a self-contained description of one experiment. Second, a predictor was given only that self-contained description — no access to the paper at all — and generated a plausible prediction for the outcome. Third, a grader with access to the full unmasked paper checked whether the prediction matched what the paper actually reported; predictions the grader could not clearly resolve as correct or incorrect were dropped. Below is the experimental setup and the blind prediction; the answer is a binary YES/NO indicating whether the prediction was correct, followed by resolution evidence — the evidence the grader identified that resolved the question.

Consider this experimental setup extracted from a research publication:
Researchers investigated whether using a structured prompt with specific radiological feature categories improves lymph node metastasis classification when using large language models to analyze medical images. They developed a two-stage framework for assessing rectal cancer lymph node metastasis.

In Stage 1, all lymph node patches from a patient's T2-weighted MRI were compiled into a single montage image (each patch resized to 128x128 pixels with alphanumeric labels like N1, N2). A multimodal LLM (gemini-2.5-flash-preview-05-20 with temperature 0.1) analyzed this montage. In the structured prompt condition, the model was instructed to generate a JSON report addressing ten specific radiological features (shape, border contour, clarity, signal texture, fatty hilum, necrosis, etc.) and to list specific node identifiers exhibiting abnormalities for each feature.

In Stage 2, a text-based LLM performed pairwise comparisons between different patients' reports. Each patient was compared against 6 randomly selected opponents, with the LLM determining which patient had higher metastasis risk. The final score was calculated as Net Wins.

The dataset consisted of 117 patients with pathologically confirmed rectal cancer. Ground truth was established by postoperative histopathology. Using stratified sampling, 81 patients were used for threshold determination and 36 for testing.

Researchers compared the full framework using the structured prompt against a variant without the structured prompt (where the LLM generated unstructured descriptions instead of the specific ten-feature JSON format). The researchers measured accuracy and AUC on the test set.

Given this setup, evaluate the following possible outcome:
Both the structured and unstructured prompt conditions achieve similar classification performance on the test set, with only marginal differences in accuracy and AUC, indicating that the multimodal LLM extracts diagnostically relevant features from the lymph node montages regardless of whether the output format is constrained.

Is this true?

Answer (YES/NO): NO